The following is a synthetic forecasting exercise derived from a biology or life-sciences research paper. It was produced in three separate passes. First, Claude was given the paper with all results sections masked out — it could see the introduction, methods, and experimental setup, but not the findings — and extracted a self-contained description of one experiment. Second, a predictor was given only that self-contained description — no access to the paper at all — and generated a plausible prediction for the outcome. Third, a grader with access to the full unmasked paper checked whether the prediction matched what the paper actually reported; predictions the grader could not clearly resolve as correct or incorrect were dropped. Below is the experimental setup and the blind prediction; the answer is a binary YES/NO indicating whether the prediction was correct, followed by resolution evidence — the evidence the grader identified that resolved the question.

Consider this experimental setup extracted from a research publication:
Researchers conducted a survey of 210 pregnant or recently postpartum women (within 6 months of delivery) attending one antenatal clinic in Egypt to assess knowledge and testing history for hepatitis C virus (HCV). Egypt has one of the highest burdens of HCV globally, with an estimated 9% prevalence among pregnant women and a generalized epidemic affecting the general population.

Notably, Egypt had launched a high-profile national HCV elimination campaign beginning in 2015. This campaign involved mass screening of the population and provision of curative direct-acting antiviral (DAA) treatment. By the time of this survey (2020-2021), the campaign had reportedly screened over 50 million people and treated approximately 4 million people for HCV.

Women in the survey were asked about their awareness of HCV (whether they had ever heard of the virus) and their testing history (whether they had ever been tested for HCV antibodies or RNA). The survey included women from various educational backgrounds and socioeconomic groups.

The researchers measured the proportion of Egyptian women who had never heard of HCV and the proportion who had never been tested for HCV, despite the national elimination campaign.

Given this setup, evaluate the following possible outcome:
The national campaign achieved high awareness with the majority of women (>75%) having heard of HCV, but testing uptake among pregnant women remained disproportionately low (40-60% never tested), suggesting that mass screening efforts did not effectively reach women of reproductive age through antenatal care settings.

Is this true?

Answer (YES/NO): NO